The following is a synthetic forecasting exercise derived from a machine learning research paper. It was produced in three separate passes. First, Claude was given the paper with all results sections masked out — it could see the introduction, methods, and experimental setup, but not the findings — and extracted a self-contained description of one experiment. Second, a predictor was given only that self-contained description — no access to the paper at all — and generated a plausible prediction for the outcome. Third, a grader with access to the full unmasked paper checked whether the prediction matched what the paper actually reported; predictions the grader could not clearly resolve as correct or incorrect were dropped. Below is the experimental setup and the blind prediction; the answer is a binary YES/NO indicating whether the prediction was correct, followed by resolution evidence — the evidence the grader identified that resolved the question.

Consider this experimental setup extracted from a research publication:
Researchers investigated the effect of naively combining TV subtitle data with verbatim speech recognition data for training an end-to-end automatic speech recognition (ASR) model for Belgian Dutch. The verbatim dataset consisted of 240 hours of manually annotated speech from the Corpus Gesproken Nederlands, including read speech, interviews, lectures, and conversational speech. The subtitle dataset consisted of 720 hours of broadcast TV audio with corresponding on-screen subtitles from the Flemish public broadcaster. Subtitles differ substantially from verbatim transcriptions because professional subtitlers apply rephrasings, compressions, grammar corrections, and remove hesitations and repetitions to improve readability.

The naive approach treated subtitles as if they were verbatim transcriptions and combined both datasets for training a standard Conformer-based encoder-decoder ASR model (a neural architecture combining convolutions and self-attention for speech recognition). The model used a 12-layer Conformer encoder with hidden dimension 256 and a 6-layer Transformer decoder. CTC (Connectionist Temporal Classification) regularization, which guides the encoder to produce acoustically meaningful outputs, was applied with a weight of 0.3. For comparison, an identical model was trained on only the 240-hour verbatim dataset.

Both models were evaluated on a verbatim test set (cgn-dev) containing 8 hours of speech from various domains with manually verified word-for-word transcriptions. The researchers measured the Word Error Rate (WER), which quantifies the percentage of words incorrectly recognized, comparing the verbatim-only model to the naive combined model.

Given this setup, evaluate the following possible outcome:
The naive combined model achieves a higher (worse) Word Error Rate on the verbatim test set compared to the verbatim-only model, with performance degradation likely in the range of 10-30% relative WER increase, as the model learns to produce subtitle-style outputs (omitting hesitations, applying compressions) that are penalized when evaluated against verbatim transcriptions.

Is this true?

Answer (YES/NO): YES